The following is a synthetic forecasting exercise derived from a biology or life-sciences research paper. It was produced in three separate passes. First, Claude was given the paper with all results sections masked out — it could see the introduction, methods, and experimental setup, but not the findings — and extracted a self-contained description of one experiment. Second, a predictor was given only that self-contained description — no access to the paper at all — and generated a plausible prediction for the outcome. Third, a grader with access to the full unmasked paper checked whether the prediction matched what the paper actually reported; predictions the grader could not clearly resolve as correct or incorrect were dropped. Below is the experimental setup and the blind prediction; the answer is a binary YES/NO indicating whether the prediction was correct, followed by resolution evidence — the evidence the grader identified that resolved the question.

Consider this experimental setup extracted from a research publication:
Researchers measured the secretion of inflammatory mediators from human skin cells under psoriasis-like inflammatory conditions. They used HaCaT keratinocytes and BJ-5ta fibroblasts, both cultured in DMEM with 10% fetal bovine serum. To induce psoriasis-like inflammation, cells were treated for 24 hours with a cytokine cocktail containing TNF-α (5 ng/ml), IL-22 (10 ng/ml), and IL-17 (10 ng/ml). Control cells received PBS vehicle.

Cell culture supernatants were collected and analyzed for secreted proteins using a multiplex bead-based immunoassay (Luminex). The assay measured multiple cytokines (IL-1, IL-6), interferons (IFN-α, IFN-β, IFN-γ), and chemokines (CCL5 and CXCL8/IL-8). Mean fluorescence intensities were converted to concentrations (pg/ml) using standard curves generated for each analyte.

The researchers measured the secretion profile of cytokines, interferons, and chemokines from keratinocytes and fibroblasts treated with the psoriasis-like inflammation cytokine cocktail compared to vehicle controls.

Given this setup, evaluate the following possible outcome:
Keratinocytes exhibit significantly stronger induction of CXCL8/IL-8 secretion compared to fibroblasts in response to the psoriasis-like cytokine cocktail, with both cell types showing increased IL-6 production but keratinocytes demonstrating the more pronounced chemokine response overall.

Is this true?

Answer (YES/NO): NO